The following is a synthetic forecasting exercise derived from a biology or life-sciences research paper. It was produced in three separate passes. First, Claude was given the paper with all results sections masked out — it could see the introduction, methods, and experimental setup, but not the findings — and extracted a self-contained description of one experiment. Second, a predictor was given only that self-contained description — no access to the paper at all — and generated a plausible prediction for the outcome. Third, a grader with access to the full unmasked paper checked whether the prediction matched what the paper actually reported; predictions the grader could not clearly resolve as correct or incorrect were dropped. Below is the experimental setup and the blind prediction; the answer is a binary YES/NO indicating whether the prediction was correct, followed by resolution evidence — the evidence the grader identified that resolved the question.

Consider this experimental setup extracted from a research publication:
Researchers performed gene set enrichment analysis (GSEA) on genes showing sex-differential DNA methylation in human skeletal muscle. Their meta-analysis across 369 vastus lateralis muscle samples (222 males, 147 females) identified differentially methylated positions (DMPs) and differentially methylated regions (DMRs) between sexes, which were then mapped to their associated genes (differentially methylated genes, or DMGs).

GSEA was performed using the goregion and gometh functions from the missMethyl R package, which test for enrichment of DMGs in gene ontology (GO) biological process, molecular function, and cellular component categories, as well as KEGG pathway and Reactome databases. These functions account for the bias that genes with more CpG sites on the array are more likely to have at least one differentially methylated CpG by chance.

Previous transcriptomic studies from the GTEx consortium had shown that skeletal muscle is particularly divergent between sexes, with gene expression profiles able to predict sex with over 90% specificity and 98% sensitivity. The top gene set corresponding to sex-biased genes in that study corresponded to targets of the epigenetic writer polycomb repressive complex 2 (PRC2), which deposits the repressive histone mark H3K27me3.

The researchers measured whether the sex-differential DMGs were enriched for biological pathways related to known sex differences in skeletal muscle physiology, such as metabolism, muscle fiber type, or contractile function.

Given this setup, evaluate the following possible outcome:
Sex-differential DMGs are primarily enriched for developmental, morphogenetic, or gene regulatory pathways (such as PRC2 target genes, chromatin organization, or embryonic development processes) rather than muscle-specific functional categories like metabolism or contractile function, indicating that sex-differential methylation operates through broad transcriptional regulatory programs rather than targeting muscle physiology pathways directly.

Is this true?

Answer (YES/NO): NO